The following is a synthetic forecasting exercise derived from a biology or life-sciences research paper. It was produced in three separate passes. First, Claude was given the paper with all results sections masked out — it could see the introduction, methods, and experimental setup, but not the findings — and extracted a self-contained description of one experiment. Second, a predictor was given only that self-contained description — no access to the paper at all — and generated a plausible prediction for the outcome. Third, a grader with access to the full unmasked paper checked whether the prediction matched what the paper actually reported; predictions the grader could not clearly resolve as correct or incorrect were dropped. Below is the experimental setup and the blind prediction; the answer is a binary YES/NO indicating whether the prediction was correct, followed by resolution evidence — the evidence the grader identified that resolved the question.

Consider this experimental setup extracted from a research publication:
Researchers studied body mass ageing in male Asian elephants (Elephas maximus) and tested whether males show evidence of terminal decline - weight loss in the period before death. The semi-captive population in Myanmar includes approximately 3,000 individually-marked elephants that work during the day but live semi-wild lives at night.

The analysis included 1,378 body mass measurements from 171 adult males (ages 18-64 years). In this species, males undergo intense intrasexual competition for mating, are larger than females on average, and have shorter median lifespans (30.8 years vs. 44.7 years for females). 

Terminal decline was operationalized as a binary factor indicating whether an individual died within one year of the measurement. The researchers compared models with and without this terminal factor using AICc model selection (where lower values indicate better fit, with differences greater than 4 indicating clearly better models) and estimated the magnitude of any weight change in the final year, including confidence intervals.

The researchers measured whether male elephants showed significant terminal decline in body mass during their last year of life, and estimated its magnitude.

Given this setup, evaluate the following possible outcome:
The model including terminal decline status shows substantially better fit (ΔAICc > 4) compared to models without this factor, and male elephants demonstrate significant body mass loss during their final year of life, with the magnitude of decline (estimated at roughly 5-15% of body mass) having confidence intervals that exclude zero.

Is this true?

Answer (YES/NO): NO